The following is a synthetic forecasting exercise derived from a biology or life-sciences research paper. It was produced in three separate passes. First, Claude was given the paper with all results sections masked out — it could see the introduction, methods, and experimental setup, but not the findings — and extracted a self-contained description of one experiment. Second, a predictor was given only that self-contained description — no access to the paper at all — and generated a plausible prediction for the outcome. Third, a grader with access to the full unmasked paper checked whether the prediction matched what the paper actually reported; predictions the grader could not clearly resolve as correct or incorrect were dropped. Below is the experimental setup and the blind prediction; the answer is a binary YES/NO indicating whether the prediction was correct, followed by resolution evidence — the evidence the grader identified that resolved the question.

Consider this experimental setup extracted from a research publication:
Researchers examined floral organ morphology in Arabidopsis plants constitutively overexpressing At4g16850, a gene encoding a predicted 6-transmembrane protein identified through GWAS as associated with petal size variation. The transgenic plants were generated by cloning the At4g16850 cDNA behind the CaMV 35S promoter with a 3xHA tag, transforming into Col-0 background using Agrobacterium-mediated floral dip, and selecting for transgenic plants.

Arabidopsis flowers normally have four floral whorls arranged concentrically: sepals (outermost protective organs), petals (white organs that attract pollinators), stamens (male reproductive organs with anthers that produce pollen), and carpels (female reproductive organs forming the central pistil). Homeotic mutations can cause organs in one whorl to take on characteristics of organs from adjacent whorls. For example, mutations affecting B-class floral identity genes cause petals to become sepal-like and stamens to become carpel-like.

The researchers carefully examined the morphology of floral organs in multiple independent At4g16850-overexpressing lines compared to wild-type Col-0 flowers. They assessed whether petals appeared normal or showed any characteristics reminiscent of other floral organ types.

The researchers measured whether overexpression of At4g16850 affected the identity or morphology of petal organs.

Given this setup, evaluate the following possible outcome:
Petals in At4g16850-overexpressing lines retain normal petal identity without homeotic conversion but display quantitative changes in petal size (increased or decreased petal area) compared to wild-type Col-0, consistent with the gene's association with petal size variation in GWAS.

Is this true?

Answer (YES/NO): NO